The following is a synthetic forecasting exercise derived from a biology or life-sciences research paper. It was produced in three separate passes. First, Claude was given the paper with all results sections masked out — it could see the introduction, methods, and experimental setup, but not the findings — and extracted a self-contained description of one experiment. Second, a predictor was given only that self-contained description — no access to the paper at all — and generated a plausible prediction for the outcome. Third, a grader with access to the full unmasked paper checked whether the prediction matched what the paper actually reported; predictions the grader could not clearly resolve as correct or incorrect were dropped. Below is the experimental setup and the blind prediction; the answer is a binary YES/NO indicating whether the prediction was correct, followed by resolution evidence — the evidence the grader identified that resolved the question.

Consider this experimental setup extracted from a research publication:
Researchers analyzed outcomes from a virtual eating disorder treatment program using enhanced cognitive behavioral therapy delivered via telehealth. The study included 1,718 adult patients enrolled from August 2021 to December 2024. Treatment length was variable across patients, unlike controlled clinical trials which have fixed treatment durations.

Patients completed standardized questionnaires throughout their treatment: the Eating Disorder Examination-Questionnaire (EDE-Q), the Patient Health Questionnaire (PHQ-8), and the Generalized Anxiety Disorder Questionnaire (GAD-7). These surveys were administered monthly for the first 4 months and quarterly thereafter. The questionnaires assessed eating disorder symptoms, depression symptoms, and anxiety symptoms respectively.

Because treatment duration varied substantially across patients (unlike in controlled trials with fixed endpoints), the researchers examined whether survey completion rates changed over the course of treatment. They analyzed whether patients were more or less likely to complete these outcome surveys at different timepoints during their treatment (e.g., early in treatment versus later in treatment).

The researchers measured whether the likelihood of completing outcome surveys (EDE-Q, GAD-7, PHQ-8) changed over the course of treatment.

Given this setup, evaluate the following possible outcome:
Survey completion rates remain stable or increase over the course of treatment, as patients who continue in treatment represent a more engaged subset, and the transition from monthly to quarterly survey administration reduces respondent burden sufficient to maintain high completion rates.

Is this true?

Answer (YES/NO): NO